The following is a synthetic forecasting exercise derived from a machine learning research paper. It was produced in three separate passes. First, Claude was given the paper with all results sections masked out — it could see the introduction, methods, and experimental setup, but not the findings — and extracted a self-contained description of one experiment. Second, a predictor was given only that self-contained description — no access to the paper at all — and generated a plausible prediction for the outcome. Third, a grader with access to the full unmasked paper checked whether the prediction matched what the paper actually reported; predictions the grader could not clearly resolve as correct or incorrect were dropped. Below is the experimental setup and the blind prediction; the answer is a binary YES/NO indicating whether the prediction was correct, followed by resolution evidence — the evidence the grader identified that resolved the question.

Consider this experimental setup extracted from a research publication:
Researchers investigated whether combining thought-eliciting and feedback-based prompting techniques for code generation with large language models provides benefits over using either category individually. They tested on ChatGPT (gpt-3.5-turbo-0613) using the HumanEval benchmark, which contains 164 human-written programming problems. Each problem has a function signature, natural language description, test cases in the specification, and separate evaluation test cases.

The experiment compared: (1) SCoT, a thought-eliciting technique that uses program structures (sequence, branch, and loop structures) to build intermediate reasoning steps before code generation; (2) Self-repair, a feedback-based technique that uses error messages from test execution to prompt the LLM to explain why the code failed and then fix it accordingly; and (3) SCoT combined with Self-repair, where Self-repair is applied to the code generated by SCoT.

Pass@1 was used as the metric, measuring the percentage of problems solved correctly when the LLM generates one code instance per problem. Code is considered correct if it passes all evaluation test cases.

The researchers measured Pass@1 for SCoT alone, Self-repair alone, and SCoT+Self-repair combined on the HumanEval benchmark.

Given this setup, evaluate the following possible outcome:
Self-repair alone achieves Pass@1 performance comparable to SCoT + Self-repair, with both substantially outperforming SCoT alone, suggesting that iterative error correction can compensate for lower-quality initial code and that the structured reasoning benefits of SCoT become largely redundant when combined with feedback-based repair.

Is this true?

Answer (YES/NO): NO